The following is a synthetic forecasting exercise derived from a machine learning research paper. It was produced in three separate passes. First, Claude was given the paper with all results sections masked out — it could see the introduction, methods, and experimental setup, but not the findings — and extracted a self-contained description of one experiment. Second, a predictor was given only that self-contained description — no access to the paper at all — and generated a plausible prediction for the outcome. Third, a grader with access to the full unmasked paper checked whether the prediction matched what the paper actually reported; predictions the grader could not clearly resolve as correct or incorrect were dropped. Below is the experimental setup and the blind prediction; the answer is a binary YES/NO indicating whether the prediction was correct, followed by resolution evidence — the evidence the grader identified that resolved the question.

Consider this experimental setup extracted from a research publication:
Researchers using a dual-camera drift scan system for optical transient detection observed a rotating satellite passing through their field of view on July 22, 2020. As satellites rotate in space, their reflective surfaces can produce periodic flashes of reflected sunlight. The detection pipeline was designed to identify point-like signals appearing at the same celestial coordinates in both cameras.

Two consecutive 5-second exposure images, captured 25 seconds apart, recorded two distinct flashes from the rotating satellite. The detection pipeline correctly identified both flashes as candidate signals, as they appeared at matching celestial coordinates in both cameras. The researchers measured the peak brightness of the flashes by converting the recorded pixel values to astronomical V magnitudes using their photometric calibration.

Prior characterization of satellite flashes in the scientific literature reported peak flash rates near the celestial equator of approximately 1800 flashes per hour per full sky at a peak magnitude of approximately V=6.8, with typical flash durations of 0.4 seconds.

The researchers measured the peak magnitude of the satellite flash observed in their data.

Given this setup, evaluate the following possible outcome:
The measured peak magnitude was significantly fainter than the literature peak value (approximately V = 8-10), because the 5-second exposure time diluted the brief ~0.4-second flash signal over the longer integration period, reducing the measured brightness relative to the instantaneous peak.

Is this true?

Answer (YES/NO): NO